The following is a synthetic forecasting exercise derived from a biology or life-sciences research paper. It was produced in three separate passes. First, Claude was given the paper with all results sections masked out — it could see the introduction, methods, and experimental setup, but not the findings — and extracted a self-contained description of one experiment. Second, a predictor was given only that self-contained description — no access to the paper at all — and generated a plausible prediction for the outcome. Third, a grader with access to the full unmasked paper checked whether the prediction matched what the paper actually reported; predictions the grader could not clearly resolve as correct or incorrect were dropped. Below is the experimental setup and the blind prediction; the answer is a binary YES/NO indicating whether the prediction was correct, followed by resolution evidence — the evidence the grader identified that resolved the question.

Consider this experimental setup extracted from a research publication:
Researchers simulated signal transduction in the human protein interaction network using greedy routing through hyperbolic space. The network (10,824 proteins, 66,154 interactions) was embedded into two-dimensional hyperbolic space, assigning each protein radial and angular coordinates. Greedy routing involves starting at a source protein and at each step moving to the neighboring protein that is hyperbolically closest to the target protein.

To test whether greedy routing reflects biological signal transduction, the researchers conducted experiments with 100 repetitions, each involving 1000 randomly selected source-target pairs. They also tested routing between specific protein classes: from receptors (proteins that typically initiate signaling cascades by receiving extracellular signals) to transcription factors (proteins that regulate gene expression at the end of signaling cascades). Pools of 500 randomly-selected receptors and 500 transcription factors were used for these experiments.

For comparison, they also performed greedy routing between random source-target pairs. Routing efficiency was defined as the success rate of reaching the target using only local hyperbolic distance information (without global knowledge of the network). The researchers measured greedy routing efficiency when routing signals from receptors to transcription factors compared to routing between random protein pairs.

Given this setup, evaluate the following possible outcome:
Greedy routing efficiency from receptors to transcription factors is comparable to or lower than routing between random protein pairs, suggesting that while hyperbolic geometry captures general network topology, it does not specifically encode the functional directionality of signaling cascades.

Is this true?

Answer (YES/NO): NO